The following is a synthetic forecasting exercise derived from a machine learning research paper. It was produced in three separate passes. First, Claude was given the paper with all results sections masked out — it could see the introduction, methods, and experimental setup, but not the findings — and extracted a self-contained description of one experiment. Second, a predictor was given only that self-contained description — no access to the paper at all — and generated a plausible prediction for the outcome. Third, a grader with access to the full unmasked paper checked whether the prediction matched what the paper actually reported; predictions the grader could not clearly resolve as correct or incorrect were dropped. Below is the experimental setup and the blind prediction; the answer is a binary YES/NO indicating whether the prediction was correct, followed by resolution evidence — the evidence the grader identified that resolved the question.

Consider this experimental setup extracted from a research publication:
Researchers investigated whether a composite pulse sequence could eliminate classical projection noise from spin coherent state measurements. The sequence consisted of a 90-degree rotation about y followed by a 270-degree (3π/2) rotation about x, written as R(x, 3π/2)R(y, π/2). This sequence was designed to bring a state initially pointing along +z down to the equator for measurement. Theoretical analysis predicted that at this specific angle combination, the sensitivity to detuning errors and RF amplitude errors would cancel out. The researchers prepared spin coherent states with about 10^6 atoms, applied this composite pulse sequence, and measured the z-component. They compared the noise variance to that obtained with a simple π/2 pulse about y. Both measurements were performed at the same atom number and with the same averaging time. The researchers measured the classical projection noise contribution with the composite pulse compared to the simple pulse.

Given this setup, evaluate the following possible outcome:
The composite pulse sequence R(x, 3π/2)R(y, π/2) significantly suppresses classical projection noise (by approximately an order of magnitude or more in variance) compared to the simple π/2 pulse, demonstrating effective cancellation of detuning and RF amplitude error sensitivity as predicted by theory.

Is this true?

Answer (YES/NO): YES